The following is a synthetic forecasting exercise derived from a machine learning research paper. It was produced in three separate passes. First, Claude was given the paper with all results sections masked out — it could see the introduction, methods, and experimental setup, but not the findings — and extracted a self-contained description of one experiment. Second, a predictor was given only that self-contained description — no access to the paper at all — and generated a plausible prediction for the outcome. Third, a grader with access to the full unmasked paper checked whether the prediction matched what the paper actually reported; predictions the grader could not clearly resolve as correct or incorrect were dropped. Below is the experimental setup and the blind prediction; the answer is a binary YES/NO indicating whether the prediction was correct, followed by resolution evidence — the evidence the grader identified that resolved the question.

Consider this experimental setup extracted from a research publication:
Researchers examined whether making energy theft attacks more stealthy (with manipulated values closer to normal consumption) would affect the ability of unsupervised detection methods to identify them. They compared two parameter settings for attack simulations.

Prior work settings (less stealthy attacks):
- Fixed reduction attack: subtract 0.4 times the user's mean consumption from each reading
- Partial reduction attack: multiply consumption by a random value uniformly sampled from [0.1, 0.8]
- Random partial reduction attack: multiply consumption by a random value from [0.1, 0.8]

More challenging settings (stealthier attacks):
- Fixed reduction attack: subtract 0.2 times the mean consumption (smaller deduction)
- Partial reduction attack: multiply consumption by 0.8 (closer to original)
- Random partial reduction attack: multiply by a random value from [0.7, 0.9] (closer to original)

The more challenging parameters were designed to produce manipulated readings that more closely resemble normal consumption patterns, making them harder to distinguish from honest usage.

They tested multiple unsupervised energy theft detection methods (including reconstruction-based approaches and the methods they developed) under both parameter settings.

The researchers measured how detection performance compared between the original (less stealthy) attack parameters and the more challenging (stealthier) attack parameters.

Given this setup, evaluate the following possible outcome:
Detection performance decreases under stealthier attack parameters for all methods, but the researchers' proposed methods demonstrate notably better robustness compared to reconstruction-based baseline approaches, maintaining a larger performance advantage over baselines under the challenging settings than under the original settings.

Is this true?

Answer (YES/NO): YES